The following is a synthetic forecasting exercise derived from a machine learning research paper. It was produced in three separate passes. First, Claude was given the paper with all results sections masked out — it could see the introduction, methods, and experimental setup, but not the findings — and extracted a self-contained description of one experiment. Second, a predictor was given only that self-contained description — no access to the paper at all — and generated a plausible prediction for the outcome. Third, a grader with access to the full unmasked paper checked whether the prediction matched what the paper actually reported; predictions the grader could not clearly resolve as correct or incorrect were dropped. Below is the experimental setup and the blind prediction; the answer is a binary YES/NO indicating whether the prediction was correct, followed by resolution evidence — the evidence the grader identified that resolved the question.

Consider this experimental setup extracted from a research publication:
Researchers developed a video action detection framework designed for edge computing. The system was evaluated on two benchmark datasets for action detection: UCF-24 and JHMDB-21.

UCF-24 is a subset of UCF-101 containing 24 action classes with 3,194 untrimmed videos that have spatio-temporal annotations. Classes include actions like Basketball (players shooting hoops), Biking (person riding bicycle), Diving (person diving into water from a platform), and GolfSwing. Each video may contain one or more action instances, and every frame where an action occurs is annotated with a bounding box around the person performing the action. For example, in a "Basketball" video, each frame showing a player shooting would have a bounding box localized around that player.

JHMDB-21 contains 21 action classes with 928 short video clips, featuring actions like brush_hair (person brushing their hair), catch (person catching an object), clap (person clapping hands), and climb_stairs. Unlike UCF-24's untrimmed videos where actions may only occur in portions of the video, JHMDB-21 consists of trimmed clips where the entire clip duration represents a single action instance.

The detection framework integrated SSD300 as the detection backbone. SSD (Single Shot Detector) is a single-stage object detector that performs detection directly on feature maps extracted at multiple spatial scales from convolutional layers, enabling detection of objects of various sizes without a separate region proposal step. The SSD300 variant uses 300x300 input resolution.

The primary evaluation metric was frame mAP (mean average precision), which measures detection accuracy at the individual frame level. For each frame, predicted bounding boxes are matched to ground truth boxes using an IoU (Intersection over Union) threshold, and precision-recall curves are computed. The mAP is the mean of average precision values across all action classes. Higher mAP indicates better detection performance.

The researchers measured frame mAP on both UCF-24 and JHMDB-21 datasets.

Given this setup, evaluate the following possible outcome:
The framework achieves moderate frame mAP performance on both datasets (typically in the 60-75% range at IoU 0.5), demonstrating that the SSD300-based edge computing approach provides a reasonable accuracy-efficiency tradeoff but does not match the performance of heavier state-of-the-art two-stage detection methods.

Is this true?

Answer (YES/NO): NO